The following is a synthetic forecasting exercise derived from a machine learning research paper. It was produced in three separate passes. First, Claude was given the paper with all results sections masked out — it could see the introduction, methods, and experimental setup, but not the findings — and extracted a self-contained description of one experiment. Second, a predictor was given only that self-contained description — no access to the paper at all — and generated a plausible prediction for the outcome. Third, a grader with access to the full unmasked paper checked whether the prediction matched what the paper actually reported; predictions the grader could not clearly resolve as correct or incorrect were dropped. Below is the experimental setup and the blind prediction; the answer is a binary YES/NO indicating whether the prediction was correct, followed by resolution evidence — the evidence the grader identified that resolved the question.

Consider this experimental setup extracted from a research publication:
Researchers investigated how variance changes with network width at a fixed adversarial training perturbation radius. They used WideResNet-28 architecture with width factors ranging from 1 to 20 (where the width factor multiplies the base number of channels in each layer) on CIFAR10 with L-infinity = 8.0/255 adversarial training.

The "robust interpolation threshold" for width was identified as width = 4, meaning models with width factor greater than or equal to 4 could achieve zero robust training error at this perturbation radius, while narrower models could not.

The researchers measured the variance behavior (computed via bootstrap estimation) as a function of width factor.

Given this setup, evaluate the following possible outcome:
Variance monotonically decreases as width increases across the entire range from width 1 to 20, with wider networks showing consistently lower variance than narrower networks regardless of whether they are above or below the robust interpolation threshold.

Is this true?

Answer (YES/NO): NO